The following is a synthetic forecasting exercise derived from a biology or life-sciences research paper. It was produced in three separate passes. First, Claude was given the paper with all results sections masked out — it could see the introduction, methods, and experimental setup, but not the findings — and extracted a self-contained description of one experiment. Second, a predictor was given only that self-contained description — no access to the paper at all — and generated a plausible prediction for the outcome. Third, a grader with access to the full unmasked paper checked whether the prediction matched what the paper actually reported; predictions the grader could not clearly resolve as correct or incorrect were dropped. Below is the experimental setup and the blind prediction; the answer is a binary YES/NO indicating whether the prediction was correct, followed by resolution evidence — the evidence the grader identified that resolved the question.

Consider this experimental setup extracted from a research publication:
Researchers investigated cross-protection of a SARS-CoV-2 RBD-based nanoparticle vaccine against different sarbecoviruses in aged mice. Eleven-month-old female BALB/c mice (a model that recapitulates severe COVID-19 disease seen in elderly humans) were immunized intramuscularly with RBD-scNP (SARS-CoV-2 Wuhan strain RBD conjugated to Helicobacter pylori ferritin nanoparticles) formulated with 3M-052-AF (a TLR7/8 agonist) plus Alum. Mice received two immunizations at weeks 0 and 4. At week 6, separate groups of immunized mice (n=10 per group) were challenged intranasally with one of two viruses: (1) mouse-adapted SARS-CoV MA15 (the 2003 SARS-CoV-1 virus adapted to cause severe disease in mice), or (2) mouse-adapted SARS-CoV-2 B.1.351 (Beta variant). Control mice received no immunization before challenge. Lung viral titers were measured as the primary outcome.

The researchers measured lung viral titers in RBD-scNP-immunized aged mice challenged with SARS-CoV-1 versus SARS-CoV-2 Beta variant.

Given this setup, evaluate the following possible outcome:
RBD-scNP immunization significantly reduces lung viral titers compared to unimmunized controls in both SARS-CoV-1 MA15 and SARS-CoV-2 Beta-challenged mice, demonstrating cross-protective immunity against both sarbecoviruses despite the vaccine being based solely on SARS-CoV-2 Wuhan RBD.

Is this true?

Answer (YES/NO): YES